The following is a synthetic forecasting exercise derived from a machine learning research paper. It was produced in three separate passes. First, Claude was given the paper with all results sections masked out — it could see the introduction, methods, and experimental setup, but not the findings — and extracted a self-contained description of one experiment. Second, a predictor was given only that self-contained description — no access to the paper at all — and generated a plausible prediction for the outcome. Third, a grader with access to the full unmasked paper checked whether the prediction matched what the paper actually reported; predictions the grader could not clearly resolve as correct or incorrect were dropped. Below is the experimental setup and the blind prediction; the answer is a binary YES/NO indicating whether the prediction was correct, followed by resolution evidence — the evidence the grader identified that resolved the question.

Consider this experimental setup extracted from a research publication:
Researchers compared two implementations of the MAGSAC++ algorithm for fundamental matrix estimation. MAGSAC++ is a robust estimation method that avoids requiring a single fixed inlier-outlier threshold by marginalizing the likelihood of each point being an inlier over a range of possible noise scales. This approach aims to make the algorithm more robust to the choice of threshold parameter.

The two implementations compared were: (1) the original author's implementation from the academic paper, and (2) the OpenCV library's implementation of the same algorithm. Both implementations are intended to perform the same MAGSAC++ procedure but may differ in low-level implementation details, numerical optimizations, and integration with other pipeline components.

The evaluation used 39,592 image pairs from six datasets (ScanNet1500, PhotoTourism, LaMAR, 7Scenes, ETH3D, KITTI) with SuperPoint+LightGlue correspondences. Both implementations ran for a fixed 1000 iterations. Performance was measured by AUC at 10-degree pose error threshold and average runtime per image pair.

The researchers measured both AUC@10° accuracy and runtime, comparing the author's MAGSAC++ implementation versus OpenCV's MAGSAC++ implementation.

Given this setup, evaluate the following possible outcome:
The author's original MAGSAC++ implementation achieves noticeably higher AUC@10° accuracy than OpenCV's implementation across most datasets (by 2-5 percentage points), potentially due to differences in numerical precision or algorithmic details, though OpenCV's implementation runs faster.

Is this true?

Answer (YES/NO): NO